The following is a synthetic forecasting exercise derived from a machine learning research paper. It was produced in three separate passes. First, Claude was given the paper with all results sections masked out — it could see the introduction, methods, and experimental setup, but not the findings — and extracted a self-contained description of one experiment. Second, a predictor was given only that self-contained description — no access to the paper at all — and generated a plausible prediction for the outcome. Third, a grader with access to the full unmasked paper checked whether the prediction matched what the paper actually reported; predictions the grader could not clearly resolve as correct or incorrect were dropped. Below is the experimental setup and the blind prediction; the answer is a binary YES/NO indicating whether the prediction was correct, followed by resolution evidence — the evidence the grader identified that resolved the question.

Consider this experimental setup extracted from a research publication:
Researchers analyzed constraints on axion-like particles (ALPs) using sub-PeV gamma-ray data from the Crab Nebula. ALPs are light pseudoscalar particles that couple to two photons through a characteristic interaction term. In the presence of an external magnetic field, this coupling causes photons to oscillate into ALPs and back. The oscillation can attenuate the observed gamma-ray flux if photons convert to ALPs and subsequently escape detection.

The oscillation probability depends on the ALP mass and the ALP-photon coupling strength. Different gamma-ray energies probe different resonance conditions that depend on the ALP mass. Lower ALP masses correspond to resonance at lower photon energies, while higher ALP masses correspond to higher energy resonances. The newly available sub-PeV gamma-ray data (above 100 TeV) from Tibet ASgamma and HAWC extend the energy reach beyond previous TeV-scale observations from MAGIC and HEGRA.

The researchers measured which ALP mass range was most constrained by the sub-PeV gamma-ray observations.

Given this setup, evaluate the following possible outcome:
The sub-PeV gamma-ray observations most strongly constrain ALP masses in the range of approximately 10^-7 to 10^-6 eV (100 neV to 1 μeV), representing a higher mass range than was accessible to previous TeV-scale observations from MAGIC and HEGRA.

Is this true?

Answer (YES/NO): YES